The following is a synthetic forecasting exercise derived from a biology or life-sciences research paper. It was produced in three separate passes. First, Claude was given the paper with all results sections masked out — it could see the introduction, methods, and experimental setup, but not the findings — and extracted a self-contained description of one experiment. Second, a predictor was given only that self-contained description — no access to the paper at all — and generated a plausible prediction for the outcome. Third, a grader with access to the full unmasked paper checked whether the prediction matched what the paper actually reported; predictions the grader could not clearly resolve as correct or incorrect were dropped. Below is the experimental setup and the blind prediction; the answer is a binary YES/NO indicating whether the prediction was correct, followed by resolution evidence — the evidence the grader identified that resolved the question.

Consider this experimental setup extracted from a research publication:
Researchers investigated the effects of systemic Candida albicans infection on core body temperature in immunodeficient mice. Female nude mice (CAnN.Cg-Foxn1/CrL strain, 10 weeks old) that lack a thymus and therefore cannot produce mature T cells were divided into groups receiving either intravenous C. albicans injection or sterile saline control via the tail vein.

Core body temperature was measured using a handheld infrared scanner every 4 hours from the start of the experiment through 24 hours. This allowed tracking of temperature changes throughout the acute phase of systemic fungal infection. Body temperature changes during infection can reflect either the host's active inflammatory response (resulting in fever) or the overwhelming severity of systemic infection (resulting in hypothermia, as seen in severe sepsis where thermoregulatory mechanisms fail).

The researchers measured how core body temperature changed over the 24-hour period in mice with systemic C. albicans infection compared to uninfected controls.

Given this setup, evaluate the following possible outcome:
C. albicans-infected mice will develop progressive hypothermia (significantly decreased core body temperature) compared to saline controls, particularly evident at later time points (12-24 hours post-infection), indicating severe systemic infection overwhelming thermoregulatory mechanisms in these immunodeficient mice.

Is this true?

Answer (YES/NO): NO